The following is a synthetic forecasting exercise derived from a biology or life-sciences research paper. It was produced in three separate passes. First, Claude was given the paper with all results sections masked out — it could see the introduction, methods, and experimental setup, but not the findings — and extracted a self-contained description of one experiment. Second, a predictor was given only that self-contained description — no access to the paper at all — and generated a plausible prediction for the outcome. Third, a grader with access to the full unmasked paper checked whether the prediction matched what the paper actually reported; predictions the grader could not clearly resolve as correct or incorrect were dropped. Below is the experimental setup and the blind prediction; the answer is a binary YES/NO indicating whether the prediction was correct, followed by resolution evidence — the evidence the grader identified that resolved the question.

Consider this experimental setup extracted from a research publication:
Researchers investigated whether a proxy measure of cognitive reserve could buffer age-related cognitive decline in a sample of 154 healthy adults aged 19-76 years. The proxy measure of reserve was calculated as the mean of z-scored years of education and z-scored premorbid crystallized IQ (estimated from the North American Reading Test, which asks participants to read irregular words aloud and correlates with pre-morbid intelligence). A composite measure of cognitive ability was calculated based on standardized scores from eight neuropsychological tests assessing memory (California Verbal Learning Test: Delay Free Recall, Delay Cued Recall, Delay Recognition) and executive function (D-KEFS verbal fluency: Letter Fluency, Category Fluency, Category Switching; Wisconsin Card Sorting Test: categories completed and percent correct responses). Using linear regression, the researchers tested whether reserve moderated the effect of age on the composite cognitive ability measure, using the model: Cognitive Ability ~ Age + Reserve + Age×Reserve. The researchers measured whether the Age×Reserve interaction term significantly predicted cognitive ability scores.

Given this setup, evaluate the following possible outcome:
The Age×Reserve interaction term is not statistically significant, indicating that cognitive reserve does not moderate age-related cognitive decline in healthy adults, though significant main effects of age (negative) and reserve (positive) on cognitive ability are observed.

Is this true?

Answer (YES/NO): NO